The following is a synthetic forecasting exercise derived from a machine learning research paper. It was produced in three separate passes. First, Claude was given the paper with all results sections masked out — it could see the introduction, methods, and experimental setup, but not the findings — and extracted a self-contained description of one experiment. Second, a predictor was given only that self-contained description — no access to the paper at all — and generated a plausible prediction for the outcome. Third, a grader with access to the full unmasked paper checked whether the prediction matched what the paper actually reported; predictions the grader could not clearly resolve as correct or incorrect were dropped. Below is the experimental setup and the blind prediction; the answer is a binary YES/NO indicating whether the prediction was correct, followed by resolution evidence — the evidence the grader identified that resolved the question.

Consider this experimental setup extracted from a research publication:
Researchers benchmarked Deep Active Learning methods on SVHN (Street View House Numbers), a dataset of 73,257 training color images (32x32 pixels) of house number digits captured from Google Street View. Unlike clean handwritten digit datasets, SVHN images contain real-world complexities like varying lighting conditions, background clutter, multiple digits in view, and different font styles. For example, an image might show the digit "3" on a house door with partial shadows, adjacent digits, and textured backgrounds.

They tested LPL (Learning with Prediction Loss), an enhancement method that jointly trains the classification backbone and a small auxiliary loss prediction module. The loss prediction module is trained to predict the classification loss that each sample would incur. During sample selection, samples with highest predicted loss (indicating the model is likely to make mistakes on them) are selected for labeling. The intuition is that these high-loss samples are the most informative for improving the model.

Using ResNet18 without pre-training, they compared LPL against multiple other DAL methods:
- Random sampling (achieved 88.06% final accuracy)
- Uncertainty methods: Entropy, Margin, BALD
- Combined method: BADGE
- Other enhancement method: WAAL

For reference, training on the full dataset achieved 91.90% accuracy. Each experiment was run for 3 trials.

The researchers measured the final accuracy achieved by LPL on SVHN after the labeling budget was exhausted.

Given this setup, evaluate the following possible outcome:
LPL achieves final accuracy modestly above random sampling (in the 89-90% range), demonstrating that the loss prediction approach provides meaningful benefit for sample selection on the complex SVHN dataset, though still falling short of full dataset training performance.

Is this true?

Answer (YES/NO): NO